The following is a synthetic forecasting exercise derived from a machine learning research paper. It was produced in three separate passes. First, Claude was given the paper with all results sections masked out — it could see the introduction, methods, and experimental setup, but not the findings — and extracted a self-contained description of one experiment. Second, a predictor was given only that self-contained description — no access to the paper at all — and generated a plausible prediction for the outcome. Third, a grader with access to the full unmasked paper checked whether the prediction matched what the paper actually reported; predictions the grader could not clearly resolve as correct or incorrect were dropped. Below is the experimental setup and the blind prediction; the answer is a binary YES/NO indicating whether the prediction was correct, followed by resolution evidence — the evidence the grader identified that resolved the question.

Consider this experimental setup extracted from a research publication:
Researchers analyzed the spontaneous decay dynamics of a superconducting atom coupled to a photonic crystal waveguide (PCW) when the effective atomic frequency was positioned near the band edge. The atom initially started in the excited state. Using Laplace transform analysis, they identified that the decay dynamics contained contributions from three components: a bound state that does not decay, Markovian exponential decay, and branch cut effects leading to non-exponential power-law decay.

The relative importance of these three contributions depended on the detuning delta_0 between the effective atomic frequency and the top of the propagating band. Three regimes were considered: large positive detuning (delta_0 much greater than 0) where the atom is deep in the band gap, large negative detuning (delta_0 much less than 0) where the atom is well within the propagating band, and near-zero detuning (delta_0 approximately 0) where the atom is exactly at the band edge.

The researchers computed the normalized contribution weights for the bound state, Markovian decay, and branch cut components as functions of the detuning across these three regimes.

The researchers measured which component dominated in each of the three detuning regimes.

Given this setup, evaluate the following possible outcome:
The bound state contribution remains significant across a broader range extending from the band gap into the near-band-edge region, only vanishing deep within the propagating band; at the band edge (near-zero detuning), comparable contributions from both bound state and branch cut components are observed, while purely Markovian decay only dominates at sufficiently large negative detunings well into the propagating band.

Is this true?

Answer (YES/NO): NO